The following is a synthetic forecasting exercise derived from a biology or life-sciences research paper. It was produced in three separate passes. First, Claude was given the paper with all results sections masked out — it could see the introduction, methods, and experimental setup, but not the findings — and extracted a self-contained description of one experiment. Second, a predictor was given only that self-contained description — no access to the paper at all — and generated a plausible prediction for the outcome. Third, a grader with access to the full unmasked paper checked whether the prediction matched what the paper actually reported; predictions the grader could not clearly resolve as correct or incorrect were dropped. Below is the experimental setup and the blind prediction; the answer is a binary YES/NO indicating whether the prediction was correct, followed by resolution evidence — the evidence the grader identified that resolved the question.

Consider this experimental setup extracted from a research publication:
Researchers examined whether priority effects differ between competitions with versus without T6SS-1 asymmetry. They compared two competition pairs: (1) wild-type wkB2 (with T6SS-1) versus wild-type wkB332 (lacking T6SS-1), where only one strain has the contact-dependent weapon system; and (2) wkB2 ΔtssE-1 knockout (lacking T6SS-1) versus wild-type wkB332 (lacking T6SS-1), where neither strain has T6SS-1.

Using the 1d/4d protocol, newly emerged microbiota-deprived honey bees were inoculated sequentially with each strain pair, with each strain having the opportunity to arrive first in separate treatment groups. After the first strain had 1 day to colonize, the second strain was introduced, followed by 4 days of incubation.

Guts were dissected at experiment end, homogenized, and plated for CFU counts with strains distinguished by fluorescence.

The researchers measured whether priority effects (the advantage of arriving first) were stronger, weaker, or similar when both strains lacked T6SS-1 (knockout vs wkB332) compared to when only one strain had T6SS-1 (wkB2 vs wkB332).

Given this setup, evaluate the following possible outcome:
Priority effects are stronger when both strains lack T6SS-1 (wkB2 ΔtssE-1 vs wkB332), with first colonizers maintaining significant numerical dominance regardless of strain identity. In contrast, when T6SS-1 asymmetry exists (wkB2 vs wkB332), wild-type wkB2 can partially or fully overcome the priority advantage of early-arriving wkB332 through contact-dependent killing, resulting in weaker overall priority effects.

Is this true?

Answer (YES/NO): NO